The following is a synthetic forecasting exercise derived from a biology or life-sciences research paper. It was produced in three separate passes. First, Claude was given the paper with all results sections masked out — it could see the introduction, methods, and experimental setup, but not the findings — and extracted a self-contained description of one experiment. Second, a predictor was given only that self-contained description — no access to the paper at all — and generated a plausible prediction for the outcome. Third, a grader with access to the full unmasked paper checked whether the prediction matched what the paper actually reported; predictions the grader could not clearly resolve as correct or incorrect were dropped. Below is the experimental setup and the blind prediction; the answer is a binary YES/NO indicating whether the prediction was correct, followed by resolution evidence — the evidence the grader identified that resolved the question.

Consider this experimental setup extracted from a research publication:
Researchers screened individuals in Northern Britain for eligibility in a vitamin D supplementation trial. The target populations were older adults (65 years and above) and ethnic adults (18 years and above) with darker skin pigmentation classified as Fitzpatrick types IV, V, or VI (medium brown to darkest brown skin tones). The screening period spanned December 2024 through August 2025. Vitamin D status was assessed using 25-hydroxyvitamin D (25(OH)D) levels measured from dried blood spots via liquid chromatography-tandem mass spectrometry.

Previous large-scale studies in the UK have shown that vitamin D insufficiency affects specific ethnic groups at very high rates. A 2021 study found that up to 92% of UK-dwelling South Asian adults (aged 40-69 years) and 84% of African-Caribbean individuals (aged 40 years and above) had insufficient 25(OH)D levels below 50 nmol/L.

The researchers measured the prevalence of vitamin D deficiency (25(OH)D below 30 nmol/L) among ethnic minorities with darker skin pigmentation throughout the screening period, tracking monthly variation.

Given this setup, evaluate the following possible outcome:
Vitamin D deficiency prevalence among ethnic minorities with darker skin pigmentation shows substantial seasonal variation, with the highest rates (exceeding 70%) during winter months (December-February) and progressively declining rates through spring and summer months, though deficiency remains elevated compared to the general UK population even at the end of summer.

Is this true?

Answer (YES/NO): NO